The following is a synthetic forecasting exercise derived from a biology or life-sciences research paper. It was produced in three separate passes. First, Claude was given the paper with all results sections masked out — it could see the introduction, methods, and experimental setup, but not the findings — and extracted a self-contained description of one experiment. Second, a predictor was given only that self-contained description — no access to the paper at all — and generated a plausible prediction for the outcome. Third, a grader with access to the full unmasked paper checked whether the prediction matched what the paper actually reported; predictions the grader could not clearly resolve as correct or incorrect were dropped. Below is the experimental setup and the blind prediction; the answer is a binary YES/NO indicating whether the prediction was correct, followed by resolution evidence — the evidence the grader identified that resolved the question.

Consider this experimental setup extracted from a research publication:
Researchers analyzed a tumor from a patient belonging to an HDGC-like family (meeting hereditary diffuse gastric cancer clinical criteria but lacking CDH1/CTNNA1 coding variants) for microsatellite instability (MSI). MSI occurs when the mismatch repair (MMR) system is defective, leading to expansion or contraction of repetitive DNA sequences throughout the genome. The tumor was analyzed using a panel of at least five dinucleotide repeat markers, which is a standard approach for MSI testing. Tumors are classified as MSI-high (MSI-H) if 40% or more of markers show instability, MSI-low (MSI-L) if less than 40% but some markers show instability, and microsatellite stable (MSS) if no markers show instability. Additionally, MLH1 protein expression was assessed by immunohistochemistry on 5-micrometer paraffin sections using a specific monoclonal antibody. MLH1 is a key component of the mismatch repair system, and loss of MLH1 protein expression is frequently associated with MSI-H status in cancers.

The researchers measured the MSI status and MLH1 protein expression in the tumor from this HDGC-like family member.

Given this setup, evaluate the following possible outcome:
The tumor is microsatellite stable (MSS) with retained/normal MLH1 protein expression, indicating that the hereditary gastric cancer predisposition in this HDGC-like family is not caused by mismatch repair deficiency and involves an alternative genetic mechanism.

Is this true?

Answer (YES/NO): NO